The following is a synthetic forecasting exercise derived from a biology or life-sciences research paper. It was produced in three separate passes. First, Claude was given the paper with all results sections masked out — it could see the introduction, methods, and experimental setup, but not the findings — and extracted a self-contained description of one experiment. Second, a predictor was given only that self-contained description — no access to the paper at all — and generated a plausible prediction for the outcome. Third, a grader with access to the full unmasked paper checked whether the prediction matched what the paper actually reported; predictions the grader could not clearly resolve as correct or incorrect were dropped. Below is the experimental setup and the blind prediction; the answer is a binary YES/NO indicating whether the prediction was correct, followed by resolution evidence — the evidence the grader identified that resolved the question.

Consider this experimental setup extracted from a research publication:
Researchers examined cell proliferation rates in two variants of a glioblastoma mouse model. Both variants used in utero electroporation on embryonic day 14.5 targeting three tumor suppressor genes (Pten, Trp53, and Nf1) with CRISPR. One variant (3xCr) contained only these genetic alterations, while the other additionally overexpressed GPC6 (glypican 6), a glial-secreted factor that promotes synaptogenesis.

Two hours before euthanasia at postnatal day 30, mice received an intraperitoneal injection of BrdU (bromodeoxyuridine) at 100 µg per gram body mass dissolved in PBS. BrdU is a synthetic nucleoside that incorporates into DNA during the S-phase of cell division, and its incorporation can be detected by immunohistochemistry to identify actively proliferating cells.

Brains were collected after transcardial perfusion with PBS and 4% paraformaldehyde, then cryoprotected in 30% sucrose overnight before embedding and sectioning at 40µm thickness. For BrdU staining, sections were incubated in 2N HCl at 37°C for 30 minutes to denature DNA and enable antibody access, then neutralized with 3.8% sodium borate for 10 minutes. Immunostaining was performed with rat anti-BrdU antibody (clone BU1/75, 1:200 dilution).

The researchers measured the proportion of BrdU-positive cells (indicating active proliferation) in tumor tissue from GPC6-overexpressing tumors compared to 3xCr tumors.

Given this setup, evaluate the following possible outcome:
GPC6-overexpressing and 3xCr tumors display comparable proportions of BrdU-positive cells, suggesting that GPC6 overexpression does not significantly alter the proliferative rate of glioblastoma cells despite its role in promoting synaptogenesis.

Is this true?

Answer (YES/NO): NO